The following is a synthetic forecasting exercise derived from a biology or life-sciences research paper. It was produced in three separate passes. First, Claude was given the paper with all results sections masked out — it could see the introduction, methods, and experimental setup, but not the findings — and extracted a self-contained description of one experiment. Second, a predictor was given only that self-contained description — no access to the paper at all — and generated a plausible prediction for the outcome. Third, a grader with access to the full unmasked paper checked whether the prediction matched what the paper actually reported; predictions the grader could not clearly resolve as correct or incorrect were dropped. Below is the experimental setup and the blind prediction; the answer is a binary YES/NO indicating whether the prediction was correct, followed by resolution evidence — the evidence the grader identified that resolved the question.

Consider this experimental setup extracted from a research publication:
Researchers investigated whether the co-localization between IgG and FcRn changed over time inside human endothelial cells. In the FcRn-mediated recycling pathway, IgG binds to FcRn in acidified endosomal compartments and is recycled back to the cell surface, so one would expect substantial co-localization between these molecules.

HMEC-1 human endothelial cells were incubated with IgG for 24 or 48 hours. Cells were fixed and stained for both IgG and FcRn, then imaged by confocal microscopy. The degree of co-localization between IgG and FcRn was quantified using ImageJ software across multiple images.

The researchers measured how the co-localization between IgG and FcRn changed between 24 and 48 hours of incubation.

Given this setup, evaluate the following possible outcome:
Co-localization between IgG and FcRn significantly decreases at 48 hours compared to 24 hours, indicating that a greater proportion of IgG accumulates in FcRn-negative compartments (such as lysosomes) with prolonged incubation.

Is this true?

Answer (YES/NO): NO